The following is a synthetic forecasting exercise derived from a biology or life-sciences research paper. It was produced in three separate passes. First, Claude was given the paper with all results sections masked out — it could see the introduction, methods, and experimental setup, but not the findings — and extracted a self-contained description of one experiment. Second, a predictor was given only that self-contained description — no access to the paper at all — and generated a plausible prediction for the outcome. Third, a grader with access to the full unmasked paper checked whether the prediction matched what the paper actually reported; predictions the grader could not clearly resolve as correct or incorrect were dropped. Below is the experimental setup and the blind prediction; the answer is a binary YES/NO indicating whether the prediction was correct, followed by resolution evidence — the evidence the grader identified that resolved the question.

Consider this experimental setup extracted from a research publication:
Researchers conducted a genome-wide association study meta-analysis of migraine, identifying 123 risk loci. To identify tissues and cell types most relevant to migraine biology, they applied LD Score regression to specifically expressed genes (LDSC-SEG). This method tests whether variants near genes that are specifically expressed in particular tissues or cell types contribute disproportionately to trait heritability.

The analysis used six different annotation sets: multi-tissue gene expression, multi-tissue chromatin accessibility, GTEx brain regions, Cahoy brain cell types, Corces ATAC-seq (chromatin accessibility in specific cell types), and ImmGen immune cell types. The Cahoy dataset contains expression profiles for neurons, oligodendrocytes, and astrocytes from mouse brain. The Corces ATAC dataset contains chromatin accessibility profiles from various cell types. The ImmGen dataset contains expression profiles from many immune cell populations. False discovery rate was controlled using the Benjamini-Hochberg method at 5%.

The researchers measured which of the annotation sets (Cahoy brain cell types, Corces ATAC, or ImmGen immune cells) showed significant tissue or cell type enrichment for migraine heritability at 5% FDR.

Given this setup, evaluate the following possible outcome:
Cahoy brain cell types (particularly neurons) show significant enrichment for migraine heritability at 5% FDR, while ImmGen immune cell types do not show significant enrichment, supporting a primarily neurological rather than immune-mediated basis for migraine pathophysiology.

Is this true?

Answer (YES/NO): NO